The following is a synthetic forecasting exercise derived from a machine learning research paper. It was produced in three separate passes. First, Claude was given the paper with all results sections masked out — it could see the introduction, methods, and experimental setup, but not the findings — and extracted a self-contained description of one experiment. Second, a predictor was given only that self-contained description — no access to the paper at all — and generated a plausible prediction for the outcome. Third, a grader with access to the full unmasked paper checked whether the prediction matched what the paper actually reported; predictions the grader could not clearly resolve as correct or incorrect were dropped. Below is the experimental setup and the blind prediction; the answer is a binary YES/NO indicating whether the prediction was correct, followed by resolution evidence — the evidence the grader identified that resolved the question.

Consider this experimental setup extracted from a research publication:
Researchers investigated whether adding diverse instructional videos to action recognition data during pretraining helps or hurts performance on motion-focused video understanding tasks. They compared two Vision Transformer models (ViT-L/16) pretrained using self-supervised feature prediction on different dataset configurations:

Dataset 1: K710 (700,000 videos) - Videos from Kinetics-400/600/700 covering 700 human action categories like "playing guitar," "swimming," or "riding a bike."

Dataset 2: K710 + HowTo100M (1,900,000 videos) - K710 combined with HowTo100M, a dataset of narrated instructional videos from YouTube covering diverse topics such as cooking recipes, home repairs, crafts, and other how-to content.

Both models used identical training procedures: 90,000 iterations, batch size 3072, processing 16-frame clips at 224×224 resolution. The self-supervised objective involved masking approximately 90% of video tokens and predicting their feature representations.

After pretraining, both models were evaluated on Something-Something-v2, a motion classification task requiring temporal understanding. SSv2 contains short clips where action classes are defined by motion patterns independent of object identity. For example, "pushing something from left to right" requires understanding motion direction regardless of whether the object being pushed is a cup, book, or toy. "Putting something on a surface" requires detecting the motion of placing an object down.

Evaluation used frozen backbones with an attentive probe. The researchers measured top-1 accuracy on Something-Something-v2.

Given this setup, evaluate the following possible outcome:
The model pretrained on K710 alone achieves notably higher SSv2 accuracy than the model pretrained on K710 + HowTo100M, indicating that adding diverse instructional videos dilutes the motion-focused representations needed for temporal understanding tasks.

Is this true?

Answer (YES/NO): NO